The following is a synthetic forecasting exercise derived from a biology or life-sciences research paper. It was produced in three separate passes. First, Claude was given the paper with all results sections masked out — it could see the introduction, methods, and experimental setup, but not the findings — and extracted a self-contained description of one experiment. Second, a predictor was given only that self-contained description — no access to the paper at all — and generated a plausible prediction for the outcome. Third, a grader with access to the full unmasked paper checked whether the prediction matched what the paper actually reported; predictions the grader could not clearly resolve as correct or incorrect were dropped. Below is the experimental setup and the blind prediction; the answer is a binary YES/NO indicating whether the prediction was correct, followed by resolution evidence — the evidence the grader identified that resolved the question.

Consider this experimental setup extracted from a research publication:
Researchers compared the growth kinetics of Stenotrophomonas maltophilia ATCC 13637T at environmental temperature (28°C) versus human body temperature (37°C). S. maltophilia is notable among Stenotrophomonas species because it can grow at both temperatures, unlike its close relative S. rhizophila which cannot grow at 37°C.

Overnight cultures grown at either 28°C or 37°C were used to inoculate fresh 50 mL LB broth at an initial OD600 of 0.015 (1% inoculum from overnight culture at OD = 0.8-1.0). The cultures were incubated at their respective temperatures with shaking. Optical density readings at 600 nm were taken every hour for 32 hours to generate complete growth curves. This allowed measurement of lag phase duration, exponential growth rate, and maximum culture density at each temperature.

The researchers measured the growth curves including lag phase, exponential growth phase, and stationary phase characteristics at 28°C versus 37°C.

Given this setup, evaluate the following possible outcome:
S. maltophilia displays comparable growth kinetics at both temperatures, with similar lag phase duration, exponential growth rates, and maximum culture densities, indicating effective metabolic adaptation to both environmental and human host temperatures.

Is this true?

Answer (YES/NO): NO